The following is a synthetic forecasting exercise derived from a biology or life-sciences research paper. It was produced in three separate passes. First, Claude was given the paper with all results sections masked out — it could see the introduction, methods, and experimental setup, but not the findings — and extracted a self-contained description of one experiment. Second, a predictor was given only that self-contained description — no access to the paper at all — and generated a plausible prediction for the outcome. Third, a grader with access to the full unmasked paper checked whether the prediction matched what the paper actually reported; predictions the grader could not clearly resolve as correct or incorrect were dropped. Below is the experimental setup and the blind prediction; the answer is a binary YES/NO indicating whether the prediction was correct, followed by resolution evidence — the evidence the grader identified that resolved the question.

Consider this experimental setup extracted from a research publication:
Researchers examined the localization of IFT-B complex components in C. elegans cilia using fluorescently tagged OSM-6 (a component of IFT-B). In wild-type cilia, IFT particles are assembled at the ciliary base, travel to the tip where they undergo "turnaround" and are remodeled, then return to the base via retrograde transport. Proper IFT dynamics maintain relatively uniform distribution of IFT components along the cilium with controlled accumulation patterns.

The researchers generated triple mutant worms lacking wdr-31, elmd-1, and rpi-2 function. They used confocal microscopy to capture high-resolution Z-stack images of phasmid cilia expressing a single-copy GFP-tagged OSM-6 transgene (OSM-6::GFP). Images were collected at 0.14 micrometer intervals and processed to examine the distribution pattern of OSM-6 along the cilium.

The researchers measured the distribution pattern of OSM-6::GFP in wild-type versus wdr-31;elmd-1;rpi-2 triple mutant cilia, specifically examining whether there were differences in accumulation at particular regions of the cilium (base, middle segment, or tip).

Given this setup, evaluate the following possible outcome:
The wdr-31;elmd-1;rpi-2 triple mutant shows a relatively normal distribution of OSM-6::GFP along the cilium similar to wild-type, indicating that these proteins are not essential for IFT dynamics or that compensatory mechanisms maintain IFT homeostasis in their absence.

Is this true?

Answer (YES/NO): NO